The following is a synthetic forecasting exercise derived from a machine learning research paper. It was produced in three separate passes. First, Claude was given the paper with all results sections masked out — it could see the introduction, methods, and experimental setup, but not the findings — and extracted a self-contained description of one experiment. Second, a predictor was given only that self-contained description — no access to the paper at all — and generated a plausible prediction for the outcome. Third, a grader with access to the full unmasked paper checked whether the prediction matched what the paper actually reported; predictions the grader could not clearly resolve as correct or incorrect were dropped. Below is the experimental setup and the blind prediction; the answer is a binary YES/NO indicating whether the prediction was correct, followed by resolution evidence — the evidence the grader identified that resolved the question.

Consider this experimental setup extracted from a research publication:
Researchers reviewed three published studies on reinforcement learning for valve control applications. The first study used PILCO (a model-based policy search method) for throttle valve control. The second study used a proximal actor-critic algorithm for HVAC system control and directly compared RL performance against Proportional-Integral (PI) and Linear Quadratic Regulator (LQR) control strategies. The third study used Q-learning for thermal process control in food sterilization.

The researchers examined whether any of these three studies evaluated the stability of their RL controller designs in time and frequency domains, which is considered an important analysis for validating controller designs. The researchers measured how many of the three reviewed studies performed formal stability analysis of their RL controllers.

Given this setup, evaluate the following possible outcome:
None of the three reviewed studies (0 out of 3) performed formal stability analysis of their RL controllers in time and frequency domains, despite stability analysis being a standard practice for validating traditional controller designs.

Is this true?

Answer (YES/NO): YES